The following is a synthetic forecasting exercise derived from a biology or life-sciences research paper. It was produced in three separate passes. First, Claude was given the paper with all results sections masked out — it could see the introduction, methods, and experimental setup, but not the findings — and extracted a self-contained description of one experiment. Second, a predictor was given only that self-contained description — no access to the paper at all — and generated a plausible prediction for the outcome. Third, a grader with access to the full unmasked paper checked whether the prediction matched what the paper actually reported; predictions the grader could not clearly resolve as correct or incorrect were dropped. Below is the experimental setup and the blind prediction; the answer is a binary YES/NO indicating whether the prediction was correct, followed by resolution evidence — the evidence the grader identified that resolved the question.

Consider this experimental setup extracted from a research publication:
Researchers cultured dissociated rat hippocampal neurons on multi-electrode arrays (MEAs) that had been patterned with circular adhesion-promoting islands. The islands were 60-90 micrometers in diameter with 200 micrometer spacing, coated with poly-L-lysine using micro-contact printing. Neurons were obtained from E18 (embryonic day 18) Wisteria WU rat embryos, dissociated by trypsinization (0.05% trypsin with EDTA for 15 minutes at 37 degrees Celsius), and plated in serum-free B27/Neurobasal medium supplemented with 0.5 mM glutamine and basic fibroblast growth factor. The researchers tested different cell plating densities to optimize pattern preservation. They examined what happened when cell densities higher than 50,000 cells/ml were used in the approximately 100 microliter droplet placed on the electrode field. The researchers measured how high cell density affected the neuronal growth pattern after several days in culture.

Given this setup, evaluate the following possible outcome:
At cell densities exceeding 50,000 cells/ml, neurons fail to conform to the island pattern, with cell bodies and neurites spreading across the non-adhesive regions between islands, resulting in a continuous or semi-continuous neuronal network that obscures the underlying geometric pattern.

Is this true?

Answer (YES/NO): NO